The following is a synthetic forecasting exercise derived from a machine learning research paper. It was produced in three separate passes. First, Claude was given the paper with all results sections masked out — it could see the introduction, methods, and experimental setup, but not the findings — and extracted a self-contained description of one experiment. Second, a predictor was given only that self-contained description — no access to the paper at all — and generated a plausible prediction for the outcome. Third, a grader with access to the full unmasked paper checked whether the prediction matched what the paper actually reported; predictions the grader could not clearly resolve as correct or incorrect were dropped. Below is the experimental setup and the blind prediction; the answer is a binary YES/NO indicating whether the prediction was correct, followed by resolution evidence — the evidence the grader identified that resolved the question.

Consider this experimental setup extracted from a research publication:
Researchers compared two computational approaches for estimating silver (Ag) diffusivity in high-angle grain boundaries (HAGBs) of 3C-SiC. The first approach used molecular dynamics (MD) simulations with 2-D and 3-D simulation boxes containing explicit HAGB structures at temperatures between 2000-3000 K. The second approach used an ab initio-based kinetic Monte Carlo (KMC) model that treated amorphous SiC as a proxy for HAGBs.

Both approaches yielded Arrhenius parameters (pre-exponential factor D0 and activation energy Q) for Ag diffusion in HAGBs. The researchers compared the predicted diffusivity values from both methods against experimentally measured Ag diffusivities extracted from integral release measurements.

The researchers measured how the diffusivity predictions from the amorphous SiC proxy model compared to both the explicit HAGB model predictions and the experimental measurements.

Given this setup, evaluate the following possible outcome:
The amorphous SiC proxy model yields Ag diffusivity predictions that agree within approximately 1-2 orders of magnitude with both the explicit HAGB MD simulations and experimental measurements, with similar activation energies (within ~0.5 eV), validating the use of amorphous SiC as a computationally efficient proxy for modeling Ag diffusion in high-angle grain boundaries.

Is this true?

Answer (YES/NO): NO